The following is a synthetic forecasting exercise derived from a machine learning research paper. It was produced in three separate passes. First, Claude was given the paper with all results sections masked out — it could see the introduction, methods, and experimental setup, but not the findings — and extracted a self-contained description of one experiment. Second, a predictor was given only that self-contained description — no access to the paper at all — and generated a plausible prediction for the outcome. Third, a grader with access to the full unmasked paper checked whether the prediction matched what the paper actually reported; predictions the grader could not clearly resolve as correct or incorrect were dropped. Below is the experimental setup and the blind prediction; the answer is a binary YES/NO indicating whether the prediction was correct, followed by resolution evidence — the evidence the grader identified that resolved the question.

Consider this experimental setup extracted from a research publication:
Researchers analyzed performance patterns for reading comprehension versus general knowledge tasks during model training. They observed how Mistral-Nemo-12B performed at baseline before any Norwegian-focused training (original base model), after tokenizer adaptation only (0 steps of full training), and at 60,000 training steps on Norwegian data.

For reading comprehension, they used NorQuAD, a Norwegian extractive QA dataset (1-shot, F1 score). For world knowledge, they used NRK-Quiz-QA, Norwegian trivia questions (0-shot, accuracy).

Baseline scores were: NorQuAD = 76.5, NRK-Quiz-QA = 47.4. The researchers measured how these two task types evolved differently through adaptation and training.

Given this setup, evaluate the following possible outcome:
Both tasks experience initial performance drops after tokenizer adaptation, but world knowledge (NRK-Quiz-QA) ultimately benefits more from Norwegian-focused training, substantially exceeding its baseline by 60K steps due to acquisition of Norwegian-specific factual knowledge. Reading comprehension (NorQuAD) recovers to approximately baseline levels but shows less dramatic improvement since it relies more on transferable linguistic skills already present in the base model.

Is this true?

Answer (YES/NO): YES